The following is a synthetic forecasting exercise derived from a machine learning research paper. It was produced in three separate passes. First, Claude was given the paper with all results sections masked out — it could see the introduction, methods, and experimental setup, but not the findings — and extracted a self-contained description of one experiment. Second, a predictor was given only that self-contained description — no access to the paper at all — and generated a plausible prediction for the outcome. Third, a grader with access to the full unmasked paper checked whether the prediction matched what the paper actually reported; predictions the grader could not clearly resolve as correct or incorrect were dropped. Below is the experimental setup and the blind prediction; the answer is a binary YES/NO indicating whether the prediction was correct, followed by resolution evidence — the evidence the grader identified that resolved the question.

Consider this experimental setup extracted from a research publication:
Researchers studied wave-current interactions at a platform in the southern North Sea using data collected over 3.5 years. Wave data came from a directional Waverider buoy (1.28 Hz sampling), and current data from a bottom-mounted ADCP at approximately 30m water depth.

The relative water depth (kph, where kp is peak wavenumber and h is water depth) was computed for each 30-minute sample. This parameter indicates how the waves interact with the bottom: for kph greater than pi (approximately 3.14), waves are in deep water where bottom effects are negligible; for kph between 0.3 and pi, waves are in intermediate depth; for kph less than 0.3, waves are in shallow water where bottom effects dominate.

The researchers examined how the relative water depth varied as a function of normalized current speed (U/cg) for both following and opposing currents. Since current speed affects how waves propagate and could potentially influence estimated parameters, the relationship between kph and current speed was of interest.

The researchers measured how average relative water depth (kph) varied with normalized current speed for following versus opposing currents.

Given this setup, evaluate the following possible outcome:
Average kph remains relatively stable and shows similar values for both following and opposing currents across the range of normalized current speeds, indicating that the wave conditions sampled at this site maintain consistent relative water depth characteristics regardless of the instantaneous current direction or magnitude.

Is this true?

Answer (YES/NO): NO